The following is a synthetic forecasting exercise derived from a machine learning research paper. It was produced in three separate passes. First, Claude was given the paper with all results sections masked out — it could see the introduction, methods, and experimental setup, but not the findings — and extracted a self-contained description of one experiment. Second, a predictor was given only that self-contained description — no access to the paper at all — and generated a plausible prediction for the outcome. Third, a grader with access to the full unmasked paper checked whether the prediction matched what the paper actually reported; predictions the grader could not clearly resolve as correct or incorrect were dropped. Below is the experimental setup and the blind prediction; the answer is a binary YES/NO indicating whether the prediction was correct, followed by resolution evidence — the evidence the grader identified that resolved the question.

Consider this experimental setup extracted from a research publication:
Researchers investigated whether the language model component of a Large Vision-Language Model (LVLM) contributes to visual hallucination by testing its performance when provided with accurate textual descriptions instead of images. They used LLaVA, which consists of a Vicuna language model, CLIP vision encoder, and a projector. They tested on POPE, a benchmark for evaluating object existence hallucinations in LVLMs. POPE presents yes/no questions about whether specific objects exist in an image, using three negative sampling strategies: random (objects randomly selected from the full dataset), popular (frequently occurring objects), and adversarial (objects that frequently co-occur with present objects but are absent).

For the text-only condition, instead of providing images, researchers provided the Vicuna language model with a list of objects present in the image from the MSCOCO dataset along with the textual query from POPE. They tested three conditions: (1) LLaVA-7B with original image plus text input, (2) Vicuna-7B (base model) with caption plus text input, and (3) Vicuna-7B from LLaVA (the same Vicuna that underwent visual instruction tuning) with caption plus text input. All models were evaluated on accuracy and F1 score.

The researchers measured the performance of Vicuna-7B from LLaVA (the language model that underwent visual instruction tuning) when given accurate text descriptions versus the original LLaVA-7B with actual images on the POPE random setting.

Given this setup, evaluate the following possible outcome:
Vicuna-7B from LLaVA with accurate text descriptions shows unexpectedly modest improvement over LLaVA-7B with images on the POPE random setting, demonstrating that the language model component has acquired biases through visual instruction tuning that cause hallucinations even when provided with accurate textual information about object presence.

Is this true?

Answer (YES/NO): NO